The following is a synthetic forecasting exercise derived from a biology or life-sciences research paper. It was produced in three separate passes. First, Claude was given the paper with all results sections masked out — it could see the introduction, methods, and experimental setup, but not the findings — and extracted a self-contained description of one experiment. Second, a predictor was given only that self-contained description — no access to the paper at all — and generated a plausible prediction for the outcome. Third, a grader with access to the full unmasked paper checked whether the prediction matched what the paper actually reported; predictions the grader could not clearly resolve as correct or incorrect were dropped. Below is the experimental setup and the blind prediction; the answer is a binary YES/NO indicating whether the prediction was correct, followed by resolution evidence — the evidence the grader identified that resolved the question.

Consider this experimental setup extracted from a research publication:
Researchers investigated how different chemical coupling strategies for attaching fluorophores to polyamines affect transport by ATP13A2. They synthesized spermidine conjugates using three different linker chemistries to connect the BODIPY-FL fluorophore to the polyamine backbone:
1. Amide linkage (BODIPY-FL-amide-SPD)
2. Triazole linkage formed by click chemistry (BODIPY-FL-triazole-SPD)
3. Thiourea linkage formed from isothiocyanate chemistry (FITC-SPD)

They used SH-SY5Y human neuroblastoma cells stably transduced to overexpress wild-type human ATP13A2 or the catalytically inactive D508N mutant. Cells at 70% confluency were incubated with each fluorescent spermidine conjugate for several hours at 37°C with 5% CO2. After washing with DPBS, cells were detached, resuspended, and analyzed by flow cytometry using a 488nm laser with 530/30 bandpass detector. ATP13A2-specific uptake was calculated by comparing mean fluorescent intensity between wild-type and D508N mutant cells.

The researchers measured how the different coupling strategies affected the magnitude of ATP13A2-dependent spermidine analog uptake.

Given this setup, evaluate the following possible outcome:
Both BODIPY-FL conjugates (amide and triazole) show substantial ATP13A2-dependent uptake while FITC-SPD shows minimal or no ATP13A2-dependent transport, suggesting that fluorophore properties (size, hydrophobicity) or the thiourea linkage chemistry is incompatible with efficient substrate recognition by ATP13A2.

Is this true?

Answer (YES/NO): NO